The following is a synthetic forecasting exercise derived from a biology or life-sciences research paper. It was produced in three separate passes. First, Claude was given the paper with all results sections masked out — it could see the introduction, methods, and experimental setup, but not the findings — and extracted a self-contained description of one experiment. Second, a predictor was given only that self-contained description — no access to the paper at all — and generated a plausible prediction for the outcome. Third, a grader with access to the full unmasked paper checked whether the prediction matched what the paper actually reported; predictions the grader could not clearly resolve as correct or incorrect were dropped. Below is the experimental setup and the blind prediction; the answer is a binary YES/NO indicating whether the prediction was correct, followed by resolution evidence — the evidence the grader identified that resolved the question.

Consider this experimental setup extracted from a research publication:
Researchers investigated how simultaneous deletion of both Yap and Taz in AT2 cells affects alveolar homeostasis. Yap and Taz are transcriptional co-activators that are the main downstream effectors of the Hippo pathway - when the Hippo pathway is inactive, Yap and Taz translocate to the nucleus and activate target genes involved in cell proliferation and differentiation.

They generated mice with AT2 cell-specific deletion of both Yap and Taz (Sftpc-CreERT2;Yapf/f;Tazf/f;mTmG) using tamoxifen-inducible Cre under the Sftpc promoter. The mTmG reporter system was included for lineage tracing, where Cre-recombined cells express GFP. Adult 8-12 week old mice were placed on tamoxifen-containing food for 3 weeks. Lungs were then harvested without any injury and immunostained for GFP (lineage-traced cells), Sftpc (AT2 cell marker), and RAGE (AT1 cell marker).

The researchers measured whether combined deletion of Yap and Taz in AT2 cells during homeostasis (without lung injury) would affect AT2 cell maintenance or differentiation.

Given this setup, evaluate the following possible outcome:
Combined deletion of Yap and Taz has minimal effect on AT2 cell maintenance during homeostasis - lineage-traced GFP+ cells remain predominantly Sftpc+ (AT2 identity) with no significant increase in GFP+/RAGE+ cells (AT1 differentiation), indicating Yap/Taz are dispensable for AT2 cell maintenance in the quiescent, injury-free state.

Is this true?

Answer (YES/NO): YES